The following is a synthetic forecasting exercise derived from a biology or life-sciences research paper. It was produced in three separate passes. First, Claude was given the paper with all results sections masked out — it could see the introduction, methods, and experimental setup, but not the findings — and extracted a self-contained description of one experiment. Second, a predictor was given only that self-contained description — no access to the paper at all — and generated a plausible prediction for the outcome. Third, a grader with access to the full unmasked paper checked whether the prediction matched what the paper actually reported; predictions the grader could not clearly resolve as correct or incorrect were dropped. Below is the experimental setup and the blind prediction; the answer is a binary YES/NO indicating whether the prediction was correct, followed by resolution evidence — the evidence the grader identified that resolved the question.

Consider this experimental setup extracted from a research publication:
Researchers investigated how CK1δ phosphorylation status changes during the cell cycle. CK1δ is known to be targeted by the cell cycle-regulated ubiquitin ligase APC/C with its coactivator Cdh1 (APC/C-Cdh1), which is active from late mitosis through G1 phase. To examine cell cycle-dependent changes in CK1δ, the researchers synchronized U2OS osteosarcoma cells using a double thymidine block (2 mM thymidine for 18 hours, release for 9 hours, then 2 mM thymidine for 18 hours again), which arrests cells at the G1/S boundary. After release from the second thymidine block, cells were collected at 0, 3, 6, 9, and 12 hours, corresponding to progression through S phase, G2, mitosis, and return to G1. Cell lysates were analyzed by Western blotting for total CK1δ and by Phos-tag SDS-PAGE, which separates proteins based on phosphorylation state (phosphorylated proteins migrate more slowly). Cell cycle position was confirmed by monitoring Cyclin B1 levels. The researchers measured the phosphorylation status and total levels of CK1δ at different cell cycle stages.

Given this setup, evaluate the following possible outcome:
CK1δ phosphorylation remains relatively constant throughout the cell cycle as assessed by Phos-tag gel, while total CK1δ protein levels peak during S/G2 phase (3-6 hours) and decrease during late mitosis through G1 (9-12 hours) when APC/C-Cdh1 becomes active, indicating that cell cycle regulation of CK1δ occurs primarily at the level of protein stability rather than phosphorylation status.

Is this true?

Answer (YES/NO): NO